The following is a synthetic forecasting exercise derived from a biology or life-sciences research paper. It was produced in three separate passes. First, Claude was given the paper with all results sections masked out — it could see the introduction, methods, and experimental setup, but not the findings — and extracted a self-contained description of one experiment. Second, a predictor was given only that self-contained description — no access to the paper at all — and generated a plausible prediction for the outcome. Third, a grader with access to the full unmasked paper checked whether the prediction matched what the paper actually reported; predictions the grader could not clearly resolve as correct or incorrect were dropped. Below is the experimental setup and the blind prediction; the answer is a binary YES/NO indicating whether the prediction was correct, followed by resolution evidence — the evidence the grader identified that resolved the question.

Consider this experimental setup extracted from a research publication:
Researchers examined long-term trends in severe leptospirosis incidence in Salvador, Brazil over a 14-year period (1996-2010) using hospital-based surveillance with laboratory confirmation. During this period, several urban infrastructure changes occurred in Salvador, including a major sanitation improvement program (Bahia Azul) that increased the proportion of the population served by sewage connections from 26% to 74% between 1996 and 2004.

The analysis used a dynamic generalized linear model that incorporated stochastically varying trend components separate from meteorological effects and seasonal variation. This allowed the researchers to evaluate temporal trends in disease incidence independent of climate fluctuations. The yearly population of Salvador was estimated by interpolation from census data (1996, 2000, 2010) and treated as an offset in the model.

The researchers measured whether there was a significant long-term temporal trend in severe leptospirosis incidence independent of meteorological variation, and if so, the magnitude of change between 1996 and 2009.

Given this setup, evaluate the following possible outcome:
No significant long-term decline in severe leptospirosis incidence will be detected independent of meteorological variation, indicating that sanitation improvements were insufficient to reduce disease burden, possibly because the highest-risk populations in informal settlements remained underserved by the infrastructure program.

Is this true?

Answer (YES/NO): NO